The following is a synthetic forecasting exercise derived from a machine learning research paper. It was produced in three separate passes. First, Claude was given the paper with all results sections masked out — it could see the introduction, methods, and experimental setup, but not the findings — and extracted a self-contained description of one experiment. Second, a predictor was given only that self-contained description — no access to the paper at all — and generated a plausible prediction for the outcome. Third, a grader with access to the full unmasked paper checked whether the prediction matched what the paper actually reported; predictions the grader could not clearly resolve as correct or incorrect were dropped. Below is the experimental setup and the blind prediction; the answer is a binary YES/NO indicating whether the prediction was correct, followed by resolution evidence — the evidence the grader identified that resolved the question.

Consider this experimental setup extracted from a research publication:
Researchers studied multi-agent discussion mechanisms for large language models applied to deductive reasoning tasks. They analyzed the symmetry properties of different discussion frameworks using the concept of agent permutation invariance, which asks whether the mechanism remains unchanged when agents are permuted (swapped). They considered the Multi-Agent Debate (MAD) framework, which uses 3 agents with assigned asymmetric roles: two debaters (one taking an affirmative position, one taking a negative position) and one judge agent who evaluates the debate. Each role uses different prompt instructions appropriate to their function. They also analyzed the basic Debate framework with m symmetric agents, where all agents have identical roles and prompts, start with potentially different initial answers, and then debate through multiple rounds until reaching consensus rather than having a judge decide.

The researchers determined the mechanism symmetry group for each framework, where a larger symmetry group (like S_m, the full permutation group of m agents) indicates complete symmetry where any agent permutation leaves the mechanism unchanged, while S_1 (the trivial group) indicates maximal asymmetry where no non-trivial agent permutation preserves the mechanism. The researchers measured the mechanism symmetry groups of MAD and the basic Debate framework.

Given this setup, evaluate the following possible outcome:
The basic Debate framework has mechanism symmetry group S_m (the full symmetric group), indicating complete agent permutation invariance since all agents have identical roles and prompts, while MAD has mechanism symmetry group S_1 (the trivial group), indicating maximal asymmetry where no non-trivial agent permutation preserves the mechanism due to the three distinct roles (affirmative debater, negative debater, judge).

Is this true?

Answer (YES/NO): YES